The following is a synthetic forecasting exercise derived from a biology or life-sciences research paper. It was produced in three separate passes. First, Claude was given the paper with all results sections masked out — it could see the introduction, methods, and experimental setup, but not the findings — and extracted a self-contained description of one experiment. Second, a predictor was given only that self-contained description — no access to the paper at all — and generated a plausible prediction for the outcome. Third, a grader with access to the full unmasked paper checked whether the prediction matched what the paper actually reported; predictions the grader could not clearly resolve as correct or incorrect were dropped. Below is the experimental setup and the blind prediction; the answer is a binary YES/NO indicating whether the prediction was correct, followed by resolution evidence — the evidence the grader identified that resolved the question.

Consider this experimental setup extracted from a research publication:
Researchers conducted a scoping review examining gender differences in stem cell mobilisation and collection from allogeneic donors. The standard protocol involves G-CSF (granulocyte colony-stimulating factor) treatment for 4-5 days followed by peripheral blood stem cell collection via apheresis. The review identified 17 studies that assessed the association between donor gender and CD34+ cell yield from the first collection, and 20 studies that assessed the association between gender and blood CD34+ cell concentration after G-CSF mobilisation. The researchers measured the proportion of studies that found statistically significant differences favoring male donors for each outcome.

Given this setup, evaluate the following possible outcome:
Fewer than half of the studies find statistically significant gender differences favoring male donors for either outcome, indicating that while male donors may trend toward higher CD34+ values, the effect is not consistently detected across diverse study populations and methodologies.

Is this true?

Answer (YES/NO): NO